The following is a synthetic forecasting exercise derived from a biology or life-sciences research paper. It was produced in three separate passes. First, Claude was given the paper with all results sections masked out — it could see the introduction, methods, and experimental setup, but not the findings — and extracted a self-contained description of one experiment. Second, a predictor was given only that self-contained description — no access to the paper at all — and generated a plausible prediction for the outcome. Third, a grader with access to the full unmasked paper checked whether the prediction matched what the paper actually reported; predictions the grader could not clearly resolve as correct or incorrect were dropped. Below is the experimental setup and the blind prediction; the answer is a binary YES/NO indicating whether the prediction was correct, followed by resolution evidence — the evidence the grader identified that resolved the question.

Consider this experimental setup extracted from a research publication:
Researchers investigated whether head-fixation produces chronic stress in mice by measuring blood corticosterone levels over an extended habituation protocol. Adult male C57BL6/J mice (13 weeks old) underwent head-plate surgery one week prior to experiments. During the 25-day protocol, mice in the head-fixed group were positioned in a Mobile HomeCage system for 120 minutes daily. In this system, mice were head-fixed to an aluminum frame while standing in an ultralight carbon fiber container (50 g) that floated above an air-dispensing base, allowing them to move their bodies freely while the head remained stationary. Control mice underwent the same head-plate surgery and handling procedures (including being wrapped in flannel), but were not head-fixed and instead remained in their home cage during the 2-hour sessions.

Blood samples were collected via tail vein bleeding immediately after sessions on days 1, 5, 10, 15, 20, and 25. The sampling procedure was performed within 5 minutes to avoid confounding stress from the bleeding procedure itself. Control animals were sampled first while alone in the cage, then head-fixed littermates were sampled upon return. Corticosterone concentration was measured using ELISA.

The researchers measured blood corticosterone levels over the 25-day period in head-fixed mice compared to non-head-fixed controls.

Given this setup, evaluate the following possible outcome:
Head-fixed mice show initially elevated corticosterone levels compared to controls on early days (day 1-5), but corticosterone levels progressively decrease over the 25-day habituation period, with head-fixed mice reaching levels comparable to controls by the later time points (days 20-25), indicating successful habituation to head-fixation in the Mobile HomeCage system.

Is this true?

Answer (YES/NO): NO